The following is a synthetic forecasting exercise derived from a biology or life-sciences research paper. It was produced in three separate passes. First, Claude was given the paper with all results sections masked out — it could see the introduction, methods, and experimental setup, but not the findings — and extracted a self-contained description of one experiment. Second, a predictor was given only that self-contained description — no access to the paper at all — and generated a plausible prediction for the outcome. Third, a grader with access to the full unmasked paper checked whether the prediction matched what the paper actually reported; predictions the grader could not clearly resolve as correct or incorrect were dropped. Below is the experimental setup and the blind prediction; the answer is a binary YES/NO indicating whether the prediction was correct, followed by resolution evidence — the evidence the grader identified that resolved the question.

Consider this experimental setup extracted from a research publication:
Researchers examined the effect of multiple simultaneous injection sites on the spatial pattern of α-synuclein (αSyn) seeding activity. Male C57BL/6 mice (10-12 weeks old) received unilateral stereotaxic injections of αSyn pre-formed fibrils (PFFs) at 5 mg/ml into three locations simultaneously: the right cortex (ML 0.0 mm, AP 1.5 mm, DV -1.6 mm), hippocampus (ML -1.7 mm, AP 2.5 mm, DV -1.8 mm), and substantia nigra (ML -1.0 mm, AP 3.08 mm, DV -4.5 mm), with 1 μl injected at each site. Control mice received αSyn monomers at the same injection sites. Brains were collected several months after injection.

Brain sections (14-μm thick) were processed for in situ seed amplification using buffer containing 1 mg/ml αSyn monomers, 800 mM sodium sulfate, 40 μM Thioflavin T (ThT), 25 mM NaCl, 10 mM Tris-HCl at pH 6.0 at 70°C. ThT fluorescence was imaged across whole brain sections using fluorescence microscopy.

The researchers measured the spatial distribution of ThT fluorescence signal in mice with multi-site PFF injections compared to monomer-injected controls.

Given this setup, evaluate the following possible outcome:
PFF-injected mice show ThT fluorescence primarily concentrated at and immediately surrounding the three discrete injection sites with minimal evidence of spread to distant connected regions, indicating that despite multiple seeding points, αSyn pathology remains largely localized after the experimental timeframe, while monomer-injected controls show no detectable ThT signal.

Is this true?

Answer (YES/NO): NO